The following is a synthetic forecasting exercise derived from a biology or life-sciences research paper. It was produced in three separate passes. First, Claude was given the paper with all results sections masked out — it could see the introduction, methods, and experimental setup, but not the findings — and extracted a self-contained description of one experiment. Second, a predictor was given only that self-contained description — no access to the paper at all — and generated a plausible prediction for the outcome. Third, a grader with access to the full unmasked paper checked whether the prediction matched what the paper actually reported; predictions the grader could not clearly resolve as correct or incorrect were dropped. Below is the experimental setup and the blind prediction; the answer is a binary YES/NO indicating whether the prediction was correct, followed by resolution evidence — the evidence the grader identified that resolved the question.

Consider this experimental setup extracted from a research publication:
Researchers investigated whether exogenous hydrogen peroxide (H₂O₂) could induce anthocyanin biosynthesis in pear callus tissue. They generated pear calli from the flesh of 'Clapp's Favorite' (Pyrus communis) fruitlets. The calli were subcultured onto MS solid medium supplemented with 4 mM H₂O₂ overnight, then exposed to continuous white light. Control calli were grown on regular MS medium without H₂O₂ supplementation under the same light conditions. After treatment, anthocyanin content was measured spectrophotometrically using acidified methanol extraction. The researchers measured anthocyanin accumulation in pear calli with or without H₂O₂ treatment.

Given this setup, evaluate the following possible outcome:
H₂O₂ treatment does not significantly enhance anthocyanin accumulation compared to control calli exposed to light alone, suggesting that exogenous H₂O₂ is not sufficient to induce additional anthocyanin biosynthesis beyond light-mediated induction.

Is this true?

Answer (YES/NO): NO